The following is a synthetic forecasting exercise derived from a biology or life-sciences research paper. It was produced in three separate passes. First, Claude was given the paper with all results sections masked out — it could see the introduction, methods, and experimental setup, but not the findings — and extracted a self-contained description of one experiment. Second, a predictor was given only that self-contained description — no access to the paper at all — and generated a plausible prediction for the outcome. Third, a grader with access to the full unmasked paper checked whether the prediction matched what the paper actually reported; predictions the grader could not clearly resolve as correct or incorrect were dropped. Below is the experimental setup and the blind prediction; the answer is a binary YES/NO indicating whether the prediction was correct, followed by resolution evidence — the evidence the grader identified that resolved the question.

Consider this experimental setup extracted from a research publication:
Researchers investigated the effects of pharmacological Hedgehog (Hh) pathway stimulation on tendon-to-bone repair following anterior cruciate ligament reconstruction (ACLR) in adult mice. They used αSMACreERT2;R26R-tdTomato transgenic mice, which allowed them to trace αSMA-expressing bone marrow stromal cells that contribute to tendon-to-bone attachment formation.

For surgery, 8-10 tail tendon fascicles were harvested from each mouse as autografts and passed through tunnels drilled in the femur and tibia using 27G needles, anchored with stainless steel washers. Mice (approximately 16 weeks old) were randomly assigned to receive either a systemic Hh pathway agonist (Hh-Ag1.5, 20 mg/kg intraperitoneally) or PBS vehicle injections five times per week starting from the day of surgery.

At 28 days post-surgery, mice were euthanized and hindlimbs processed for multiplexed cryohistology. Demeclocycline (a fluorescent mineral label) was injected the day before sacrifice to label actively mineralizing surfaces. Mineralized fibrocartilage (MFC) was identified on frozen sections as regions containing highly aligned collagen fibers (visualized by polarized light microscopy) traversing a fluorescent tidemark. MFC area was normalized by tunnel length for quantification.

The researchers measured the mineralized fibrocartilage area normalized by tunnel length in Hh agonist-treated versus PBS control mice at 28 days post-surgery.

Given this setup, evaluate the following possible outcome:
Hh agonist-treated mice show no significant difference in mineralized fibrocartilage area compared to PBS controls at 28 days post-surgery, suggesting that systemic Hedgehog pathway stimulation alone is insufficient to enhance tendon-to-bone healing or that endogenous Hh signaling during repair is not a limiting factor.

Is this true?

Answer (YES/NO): NO